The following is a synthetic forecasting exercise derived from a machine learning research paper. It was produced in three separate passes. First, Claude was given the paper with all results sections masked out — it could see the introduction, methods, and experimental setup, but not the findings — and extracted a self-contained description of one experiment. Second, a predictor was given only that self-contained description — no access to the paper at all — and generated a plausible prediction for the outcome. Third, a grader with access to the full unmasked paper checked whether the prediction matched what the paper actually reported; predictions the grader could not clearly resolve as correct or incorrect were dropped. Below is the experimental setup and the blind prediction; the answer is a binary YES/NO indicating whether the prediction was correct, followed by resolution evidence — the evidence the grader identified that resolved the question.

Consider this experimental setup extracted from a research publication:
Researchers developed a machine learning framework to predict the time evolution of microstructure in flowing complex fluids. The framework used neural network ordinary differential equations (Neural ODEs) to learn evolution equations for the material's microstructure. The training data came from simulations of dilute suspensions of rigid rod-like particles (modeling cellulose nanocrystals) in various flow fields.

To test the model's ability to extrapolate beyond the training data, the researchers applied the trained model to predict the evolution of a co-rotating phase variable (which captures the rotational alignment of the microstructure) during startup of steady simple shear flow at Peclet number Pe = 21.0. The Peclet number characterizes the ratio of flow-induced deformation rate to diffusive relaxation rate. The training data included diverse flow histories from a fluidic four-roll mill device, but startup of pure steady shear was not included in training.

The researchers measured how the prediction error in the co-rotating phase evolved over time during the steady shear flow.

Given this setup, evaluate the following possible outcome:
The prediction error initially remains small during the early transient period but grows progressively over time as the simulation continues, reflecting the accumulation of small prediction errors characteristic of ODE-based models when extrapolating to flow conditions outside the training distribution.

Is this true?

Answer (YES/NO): NO